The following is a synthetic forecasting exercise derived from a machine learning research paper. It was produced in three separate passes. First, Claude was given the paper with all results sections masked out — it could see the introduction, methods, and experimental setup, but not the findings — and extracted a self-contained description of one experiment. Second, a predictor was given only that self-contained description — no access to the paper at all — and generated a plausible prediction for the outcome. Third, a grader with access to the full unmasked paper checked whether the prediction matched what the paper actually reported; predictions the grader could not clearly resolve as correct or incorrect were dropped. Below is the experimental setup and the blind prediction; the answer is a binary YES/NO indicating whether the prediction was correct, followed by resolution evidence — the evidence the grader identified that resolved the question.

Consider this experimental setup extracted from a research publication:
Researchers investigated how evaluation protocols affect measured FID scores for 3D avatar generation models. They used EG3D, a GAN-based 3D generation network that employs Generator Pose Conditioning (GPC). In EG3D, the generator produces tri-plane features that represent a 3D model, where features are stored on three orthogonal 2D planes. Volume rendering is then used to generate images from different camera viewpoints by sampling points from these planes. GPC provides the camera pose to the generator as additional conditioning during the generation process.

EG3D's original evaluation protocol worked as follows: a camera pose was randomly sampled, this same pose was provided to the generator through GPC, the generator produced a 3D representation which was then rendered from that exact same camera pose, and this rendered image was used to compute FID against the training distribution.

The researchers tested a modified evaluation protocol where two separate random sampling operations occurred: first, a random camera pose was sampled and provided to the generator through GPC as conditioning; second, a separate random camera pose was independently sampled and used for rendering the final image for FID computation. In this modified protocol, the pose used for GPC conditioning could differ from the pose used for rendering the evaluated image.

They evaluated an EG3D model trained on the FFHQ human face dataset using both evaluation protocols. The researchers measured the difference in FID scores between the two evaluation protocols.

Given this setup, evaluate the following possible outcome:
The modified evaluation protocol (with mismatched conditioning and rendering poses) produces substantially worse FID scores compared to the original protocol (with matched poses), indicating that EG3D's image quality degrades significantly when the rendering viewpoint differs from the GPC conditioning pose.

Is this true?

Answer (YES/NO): NO